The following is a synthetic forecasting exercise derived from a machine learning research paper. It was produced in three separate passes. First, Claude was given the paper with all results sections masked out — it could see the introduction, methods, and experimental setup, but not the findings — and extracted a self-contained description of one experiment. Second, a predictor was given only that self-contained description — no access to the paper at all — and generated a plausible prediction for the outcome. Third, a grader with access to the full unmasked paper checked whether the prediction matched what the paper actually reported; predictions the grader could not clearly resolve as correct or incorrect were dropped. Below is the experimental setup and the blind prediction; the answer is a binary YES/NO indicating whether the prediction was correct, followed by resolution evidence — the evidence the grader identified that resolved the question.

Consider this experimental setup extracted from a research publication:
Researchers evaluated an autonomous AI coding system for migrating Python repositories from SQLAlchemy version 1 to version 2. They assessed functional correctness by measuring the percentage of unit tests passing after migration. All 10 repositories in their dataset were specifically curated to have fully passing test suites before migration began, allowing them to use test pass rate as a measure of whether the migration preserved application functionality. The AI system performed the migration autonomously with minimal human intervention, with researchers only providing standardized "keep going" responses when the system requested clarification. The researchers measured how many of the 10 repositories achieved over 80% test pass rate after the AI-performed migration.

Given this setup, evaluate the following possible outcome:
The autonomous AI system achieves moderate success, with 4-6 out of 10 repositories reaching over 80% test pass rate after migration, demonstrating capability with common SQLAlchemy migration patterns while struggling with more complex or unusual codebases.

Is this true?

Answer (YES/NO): YES